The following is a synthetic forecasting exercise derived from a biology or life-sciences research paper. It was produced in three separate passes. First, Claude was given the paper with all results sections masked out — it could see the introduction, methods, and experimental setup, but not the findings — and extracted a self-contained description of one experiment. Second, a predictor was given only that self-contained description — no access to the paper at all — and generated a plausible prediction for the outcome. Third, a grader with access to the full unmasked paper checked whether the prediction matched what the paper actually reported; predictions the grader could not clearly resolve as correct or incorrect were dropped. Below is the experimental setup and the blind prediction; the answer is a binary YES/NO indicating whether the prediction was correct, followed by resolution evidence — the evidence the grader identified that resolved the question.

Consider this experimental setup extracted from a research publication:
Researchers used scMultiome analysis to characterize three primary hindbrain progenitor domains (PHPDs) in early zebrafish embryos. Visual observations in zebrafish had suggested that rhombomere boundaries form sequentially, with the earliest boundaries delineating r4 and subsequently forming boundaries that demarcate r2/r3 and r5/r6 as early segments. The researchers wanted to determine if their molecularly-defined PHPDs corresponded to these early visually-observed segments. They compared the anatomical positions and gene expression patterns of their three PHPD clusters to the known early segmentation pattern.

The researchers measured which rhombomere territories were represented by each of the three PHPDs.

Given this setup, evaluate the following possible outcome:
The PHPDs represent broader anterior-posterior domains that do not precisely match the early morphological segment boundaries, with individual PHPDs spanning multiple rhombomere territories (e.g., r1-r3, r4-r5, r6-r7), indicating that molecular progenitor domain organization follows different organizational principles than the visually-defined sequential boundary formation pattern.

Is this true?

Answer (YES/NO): NO